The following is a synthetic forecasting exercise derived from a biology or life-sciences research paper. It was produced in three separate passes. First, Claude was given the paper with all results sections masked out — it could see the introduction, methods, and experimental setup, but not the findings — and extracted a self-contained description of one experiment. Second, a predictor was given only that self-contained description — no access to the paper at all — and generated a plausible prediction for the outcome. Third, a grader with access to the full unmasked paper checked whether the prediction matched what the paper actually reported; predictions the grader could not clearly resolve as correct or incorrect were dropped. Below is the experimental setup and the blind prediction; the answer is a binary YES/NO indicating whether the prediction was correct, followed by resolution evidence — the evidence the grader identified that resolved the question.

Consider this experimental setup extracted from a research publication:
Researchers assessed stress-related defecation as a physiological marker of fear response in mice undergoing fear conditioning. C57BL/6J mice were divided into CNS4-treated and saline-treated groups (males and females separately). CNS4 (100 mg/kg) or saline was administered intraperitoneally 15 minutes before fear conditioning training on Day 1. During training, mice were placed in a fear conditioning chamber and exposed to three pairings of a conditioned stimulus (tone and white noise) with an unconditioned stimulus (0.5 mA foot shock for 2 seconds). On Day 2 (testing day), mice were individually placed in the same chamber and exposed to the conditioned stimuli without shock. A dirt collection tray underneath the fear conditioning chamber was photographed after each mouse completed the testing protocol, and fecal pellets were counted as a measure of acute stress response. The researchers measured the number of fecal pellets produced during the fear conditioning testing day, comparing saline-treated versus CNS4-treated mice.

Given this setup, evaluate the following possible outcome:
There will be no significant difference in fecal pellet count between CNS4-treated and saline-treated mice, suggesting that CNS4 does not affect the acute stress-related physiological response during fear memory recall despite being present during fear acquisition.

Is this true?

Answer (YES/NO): YES